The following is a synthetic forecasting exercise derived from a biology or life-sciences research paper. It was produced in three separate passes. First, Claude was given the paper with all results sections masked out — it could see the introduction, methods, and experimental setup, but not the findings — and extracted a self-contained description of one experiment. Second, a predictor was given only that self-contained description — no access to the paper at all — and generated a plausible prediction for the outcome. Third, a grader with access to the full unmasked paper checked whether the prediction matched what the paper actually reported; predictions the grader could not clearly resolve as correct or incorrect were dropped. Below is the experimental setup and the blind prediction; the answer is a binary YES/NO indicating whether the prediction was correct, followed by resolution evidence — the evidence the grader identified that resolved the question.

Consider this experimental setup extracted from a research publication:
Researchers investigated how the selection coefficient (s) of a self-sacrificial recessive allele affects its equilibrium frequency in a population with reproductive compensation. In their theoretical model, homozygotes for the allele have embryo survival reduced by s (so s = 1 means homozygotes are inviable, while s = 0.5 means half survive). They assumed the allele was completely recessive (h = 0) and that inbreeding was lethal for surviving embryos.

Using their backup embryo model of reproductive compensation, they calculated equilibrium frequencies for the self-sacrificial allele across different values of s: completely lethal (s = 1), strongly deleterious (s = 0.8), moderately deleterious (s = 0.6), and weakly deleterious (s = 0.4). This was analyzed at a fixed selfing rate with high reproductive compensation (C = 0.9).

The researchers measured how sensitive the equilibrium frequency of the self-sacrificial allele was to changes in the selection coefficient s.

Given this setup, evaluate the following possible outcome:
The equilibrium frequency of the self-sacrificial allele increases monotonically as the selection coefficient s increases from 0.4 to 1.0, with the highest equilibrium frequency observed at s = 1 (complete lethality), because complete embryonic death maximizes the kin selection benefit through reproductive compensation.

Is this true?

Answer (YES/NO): NO